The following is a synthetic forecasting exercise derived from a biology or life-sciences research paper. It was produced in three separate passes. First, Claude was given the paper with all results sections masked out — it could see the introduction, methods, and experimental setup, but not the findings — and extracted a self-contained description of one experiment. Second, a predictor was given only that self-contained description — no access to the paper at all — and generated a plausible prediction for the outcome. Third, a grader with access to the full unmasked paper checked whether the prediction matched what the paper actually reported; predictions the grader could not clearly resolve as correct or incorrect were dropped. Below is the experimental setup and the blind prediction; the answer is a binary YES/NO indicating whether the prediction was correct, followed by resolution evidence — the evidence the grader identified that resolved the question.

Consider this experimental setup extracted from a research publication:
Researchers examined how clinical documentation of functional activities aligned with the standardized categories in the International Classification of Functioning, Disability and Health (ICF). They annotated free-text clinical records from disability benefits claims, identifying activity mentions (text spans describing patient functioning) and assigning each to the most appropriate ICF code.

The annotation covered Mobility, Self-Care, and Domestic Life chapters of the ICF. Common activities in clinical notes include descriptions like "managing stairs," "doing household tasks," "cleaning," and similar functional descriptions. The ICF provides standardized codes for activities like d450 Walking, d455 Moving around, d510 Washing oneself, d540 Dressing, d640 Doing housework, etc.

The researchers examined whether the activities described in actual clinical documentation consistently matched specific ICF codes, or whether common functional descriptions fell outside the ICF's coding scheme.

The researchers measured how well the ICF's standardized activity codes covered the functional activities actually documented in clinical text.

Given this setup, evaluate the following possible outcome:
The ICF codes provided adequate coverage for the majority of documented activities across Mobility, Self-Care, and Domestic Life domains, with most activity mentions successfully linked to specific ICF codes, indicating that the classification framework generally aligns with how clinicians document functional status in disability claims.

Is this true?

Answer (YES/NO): NO